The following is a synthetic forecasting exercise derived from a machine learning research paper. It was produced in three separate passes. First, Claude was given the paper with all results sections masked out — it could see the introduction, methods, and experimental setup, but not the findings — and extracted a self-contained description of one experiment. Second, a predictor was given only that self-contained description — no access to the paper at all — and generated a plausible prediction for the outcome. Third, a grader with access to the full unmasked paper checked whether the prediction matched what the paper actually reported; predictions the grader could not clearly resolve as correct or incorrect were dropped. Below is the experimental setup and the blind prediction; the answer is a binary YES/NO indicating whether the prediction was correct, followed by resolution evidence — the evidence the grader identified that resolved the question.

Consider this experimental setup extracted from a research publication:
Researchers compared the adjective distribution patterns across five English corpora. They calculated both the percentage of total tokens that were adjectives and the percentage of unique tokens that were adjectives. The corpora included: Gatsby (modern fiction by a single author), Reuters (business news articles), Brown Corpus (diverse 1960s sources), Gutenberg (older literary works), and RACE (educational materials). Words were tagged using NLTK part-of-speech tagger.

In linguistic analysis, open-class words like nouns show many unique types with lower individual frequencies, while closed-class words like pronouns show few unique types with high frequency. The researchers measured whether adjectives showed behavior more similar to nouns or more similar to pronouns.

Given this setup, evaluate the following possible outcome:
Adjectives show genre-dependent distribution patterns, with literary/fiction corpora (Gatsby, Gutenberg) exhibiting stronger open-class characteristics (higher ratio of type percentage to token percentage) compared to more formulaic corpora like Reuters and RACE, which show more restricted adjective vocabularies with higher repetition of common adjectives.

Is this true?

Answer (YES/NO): NO